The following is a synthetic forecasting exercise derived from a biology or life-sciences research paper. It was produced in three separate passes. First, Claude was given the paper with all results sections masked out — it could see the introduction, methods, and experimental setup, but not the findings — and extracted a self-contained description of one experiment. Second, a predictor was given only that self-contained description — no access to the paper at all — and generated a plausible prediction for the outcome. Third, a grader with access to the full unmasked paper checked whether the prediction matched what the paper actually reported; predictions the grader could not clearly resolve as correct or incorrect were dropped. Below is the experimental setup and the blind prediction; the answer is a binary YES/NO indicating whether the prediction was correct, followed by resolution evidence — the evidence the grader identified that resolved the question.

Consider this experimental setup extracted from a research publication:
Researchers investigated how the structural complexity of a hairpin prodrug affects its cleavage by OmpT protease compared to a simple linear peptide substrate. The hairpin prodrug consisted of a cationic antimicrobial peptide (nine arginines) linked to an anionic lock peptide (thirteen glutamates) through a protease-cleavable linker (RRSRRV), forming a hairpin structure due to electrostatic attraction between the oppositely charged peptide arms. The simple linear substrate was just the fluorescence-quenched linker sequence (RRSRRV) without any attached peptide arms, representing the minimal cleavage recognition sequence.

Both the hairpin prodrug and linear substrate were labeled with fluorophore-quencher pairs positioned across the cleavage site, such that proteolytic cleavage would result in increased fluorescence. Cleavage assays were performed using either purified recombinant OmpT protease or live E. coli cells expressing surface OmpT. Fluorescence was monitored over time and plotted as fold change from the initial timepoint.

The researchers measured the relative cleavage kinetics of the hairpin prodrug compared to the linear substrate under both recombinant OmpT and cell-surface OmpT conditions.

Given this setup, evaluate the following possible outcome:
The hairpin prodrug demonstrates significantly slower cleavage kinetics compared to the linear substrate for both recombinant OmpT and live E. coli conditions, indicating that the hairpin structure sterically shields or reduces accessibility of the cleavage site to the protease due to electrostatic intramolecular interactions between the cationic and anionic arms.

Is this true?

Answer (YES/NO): NO